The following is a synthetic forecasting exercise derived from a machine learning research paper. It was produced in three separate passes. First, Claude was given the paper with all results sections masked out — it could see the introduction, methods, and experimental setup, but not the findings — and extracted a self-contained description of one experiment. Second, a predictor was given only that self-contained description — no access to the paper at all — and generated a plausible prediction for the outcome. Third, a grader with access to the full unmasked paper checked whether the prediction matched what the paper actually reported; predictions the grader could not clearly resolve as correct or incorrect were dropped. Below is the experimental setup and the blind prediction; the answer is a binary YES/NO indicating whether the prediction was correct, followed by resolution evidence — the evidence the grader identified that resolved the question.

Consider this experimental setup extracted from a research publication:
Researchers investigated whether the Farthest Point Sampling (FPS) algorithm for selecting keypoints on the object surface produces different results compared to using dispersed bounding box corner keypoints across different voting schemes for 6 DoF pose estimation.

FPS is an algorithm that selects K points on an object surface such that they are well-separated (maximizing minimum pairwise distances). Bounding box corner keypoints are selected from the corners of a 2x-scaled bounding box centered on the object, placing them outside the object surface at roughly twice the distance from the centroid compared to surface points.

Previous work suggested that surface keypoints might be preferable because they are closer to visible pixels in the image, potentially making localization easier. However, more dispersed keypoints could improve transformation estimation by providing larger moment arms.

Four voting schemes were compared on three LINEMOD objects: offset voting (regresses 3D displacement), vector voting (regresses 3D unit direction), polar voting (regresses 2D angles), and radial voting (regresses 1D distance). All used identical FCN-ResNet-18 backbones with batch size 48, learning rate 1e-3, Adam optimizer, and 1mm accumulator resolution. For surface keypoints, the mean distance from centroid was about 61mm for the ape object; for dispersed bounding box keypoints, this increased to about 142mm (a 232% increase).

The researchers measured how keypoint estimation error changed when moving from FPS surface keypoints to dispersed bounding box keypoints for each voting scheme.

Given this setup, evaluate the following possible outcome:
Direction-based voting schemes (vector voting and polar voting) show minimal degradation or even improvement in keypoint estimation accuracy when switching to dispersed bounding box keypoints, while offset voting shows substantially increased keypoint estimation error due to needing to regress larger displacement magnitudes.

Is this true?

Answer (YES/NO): NO